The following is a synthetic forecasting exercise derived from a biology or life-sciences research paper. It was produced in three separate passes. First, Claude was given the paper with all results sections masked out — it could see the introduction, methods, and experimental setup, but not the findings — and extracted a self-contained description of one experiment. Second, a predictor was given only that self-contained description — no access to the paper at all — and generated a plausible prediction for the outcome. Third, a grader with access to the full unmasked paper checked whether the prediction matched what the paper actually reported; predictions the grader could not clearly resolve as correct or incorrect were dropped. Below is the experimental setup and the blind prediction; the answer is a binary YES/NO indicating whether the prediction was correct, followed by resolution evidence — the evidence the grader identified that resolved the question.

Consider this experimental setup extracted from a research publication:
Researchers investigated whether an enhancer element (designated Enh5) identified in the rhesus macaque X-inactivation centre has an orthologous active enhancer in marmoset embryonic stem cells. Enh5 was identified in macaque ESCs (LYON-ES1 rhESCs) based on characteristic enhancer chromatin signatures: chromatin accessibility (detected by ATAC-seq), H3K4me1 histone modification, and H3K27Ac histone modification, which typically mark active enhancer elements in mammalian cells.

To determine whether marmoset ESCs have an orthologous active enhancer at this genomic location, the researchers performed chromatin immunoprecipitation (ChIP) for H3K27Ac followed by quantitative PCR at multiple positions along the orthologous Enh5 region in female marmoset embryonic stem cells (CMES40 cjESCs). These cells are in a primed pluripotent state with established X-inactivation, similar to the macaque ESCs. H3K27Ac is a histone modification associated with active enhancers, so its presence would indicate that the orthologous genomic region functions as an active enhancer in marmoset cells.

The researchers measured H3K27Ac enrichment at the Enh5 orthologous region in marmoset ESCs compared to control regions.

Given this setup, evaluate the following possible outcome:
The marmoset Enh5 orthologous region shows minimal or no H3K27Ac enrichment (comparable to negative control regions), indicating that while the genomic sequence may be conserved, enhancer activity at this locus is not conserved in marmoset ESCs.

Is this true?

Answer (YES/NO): NO